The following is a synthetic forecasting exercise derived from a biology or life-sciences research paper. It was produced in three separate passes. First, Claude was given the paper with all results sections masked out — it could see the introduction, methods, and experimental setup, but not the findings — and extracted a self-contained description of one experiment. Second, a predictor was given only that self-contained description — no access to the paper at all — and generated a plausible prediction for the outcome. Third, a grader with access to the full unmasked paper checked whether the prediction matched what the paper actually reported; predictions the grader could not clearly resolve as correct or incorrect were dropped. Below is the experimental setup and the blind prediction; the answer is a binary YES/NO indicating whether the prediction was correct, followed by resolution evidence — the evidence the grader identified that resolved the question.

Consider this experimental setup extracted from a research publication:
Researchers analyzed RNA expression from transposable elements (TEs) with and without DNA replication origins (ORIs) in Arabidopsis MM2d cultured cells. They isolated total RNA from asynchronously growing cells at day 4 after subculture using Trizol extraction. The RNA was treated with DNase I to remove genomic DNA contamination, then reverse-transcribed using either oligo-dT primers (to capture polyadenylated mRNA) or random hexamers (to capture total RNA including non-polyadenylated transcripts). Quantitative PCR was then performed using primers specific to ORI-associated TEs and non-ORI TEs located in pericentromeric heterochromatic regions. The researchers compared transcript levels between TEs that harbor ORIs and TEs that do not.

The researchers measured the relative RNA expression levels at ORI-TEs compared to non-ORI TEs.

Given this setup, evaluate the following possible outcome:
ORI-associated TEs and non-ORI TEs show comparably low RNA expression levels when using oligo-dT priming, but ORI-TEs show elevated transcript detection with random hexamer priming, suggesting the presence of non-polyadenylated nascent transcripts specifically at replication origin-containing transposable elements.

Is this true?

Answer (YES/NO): NO